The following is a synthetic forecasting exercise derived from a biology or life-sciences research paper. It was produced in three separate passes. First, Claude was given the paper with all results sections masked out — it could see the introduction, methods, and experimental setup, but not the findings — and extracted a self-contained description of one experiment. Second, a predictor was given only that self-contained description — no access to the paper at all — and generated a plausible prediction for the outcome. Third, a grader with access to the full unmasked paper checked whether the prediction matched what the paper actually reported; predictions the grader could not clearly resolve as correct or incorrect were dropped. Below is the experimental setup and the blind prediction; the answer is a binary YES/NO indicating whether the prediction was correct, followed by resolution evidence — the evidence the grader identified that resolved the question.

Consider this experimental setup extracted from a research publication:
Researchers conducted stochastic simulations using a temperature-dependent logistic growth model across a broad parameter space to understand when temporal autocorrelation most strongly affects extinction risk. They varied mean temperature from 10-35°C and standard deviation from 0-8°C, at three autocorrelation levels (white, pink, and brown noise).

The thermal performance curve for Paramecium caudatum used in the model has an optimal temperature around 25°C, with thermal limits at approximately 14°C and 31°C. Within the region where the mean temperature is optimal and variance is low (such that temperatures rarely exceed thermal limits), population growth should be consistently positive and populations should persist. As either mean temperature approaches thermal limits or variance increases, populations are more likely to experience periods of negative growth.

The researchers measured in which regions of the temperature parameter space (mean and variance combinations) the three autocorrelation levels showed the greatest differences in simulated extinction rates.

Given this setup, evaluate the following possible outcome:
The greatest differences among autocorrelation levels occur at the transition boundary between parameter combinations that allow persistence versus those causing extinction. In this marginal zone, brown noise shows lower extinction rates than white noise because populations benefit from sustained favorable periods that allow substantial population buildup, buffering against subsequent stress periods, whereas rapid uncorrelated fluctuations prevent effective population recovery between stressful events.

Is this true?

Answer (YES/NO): NO